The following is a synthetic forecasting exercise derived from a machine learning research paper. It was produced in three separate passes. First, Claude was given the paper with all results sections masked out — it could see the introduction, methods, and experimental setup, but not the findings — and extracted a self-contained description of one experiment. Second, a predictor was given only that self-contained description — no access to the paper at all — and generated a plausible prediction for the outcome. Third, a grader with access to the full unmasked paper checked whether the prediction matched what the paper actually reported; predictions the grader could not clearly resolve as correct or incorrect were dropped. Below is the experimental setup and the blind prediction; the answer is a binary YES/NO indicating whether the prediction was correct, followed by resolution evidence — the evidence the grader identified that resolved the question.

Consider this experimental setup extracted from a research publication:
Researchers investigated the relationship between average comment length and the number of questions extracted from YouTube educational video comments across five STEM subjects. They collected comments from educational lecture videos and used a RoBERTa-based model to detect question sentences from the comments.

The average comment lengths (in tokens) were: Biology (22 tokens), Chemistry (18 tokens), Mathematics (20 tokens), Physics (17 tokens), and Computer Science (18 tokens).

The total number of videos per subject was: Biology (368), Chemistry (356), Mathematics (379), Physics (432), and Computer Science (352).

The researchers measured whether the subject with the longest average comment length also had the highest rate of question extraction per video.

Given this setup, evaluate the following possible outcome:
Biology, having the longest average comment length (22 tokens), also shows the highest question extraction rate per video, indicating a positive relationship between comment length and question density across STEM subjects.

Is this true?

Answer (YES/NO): NO